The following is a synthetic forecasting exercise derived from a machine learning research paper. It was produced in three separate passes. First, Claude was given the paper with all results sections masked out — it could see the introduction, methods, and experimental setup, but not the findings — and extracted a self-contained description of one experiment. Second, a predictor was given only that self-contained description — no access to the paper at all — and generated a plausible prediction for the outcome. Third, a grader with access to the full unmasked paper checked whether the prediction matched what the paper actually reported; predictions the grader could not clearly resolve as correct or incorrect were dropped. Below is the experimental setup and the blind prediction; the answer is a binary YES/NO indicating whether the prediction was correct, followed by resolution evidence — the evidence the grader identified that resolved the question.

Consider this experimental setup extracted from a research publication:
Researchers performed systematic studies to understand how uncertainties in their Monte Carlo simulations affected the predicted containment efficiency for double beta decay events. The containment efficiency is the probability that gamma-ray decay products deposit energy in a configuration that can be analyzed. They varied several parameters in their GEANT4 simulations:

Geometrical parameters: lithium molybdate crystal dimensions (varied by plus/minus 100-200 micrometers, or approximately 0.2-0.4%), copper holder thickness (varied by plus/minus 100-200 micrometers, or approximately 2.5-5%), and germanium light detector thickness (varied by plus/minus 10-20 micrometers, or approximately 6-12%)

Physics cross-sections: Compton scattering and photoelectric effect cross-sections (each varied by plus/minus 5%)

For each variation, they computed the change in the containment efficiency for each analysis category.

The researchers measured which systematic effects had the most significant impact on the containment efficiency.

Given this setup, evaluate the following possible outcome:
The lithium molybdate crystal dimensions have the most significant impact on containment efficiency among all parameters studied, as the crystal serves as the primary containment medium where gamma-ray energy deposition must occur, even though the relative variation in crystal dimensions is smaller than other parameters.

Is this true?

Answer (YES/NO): NO